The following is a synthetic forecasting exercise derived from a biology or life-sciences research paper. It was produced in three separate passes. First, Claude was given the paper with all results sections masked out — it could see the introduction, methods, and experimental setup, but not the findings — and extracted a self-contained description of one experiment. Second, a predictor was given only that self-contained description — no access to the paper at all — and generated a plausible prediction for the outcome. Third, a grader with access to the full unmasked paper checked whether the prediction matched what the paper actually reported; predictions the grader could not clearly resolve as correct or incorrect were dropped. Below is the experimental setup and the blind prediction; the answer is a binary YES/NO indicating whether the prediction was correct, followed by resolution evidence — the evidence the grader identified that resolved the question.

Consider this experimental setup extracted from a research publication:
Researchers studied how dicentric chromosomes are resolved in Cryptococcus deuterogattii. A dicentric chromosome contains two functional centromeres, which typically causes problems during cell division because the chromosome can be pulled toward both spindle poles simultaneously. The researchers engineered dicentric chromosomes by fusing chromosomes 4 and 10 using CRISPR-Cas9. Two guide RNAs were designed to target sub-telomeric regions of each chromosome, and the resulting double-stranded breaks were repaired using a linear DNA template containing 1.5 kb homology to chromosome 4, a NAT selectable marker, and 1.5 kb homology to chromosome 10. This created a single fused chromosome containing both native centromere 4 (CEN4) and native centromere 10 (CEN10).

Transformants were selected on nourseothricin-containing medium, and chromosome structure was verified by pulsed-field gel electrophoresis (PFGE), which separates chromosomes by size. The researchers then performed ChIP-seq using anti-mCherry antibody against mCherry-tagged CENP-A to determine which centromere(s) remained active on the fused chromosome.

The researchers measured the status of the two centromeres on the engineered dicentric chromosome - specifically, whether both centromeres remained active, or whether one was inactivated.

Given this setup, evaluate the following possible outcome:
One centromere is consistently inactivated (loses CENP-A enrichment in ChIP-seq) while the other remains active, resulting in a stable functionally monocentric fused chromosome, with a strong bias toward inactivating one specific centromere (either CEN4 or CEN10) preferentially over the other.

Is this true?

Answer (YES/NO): NO